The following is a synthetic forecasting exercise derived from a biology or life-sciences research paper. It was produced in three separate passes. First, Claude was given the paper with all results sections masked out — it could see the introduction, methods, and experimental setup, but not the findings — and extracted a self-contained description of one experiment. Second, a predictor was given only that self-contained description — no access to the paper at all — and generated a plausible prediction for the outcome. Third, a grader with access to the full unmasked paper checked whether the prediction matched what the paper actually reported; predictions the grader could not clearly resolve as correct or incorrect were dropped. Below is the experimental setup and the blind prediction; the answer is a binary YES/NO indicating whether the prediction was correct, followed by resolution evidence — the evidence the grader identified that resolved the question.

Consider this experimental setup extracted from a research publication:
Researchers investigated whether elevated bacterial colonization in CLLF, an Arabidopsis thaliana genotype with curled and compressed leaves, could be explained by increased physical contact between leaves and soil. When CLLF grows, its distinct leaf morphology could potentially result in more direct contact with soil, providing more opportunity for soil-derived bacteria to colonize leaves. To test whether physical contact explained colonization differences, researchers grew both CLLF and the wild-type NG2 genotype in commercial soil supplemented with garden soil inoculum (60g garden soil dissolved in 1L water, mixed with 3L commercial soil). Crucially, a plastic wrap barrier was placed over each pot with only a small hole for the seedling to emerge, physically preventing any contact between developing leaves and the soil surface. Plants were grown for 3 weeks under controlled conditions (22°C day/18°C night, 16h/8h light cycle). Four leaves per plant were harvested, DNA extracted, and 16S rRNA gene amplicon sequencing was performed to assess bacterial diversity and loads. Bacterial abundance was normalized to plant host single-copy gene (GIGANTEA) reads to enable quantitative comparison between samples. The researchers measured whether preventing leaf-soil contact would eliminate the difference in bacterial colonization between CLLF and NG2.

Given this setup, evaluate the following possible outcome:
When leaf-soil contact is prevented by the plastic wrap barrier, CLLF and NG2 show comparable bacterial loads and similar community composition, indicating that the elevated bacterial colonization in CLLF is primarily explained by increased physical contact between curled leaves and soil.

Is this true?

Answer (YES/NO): NO